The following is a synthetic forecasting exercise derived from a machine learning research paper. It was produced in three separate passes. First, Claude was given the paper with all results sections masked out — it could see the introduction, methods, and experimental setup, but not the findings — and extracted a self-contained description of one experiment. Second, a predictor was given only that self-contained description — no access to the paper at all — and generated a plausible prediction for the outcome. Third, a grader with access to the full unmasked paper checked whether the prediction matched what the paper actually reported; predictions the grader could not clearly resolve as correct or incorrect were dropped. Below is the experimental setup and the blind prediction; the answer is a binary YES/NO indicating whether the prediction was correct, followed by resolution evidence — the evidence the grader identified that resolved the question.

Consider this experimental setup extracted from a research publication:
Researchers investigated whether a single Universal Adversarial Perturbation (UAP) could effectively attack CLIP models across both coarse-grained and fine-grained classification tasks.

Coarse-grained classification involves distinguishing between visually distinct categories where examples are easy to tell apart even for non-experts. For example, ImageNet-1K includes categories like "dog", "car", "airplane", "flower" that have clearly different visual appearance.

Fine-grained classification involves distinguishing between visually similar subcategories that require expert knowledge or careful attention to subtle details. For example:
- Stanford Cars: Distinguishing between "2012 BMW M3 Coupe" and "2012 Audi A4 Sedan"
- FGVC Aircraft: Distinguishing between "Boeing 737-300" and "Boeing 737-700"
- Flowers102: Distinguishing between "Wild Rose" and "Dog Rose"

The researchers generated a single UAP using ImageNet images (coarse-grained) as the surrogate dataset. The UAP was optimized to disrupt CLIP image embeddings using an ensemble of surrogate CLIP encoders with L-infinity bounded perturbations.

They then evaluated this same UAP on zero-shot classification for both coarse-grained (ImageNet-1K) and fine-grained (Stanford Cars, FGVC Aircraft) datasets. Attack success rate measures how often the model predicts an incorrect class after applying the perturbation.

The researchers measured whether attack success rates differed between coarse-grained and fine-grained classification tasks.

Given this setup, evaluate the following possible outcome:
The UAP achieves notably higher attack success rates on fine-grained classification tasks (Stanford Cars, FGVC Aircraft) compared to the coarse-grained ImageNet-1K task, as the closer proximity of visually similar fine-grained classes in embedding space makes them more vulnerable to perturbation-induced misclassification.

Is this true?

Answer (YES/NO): NO